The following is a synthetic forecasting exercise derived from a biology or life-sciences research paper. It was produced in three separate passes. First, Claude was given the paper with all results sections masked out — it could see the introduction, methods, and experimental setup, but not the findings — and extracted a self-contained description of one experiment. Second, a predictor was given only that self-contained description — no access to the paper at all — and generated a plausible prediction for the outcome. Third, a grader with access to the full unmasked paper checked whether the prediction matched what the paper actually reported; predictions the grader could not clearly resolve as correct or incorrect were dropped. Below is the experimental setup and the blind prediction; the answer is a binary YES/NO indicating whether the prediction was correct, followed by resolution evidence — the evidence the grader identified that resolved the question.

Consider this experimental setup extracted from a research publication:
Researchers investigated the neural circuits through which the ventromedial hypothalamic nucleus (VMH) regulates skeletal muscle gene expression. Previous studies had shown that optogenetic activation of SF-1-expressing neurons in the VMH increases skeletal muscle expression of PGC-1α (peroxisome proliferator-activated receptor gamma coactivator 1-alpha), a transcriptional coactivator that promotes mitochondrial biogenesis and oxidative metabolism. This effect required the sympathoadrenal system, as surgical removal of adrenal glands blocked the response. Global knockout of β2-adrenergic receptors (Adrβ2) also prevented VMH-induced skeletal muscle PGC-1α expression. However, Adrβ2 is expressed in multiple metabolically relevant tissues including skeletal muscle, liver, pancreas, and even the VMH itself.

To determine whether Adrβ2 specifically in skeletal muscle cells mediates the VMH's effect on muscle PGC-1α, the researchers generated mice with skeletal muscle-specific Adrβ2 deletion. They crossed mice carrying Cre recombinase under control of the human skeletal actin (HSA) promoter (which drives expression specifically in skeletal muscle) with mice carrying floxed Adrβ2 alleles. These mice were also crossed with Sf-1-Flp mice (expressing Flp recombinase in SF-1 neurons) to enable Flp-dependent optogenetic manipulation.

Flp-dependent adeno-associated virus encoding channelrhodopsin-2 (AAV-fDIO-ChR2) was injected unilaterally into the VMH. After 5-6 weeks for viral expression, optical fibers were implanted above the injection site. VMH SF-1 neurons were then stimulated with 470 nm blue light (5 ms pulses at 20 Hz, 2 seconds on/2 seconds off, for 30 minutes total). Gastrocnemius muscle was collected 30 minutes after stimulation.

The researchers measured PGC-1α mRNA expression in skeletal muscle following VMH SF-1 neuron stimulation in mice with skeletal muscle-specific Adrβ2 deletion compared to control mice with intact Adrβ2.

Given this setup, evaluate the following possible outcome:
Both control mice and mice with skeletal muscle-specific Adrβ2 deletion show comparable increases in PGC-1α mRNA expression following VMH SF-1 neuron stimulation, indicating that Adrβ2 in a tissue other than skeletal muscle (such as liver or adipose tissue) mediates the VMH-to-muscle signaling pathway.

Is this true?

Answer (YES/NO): NO